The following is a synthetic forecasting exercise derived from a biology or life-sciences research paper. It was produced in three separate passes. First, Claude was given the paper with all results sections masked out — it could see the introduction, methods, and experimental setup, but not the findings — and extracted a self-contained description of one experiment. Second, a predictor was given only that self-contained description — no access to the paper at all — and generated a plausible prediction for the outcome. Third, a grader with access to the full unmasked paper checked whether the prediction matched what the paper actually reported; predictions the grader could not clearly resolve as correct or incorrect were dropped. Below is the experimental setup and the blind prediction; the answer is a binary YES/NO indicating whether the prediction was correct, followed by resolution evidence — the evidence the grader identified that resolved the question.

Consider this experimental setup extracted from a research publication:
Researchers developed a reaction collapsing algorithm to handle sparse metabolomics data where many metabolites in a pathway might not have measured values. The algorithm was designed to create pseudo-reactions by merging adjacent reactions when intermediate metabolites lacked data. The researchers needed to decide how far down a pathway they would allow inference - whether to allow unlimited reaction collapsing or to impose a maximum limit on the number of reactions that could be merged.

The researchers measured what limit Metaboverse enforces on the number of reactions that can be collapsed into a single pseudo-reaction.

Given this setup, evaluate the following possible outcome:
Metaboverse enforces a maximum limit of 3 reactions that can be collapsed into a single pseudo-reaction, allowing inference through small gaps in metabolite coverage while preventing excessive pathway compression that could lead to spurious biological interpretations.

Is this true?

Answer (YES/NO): YES